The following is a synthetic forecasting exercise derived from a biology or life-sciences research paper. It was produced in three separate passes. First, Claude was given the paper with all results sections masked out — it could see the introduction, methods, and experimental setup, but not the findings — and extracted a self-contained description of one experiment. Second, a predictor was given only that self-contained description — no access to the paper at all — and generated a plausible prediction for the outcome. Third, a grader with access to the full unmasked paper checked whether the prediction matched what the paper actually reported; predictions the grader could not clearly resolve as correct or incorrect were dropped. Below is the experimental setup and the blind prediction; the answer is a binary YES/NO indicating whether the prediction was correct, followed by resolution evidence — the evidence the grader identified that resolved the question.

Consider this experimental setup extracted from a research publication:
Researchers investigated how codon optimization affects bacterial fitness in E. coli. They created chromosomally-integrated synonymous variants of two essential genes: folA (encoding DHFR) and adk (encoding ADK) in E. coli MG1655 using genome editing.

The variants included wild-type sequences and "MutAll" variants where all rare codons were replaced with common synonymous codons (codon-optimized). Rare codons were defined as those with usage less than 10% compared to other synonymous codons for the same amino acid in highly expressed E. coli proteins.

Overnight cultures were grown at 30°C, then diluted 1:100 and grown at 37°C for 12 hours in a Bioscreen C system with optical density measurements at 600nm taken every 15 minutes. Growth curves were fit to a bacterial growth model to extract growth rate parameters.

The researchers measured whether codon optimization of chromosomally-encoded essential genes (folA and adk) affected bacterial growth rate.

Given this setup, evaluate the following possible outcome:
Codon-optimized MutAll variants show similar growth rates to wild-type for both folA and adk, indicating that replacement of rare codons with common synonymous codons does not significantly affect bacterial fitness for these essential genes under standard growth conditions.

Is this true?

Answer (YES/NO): NO